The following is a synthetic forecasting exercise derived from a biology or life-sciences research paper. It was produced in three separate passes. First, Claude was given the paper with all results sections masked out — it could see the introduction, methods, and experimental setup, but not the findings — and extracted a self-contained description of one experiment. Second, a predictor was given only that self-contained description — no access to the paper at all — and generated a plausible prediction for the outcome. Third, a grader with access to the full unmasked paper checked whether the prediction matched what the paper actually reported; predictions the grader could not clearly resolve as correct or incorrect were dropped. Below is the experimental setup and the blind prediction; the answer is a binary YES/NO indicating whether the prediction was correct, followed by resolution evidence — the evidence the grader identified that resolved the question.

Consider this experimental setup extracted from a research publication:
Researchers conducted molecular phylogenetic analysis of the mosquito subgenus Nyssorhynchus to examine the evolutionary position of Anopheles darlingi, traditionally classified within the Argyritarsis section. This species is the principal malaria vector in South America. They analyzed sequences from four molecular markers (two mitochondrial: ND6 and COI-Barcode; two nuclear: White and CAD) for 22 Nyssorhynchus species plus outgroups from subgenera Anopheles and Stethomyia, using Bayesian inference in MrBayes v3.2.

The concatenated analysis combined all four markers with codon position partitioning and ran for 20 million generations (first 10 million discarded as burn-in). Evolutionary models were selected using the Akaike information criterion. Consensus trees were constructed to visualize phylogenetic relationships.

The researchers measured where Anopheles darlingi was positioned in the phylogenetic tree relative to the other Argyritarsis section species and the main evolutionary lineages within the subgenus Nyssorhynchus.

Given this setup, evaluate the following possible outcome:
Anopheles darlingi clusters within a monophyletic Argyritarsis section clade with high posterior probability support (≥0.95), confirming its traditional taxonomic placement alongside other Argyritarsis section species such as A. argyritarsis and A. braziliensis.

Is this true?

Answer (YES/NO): NO